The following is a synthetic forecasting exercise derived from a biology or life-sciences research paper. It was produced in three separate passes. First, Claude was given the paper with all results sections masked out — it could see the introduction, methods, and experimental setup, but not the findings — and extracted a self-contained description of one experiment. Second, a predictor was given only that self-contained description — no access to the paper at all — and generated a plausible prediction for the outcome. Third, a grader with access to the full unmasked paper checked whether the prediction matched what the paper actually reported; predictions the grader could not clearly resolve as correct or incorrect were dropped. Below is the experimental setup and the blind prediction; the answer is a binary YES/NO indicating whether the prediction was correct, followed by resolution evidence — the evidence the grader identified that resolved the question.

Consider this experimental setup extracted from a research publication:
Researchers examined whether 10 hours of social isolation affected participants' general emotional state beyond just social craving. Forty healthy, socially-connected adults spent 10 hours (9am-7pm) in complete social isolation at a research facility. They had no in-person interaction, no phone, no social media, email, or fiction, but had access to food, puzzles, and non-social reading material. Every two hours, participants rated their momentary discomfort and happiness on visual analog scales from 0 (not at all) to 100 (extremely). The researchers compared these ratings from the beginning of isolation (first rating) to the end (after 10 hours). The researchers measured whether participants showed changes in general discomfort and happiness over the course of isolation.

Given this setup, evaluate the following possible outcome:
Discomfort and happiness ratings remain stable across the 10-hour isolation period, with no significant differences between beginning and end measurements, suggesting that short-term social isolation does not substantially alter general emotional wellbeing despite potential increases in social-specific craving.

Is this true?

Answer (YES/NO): NO